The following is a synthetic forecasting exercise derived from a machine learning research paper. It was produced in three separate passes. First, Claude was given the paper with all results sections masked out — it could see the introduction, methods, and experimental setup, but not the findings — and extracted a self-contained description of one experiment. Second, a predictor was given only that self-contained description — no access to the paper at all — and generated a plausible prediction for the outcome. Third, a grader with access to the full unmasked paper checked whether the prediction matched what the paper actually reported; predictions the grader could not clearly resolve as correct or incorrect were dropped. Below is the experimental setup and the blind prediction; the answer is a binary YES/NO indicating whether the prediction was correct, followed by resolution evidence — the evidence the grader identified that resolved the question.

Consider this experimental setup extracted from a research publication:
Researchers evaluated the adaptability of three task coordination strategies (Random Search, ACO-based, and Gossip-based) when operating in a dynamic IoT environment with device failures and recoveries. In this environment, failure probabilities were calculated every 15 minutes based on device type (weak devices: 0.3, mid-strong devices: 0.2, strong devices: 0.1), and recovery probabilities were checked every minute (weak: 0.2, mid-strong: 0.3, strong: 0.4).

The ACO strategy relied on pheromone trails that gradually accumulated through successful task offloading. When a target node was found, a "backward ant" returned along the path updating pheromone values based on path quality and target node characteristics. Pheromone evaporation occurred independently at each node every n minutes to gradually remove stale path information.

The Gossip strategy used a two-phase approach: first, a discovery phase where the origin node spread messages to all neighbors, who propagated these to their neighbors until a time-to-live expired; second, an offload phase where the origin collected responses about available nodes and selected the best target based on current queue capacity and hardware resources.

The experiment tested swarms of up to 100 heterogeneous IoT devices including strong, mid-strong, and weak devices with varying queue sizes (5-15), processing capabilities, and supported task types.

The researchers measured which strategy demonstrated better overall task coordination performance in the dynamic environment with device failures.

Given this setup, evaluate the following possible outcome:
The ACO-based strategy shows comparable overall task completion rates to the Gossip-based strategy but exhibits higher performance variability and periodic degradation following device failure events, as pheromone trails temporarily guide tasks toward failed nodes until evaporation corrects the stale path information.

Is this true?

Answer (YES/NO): NO